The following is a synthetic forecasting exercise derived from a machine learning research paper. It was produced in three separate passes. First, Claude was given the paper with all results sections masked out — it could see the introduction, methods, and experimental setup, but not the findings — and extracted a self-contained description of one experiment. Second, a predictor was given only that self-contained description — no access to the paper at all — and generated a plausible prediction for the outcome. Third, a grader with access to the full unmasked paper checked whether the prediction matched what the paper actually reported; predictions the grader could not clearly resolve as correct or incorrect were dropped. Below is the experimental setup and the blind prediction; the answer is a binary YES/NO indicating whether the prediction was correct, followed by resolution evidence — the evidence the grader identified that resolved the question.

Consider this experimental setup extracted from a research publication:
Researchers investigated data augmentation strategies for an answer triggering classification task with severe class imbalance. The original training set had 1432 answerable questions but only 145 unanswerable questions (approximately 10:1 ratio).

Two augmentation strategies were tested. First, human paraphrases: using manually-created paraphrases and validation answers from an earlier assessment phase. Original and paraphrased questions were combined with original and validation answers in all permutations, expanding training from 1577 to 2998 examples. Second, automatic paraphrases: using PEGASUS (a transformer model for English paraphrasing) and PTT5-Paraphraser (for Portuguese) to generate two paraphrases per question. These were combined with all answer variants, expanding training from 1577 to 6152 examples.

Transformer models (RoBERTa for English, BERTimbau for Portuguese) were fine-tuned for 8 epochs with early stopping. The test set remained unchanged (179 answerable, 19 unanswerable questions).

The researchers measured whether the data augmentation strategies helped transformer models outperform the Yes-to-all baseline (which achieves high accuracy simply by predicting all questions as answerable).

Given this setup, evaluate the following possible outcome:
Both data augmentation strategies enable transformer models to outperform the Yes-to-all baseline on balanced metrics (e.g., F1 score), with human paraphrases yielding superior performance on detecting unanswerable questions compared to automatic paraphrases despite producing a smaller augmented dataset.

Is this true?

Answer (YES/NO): NO